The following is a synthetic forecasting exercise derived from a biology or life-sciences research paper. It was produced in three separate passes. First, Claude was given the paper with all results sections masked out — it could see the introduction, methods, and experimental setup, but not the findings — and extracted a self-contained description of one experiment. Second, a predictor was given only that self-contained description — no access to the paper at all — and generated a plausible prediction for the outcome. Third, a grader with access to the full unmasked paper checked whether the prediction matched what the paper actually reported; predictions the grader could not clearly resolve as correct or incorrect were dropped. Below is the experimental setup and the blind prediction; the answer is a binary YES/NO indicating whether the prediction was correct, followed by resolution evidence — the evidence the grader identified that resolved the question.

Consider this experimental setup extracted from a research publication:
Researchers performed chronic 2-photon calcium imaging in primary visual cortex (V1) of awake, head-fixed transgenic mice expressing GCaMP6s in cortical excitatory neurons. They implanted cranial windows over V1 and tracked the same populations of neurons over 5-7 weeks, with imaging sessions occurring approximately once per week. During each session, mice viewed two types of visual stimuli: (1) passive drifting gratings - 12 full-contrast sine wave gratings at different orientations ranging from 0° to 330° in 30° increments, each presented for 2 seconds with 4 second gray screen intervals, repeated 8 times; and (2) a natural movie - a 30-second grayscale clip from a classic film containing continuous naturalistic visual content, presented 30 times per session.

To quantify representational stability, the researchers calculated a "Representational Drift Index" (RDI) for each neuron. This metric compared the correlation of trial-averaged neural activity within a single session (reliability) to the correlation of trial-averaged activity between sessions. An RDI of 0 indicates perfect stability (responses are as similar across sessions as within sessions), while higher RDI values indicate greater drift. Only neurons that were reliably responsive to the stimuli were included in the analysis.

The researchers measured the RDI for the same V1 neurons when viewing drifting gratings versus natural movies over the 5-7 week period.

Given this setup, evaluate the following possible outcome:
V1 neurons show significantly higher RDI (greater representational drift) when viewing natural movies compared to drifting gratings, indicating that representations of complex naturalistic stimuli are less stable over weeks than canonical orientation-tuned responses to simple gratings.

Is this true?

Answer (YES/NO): YES